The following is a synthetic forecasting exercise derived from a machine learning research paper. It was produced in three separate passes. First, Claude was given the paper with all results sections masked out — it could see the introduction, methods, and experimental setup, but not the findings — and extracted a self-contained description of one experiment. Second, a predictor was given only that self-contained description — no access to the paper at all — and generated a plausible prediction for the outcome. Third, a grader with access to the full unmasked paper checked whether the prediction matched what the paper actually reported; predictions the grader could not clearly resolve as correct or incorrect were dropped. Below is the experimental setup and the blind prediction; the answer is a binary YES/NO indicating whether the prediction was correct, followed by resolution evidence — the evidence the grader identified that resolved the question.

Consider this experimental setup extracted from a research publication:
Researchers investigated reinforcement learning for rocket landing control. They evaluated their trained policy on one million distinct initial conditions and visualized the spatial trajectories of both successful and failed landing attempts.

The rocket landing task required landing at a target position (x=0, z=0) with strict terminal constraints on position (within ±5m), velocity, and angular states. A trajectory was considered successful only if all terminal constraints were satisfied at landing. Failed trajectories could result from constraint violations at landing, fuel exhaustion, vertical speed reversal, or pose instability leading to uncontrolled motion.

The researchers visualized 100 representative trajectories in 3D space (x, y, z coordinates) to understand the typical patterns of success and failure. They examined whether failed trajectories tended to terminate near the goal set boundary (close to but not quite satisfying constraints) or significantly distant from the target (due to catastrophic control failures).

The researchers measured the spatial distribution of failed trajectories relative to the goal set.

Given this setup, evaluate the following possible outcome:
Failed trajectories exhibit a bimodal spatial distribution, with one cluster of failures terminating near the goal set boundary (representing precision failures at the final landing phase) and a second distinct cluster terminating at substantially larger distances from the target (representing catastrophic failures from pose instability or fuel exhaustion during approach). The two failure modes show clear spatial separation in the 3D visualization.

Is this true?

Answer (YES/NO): NO